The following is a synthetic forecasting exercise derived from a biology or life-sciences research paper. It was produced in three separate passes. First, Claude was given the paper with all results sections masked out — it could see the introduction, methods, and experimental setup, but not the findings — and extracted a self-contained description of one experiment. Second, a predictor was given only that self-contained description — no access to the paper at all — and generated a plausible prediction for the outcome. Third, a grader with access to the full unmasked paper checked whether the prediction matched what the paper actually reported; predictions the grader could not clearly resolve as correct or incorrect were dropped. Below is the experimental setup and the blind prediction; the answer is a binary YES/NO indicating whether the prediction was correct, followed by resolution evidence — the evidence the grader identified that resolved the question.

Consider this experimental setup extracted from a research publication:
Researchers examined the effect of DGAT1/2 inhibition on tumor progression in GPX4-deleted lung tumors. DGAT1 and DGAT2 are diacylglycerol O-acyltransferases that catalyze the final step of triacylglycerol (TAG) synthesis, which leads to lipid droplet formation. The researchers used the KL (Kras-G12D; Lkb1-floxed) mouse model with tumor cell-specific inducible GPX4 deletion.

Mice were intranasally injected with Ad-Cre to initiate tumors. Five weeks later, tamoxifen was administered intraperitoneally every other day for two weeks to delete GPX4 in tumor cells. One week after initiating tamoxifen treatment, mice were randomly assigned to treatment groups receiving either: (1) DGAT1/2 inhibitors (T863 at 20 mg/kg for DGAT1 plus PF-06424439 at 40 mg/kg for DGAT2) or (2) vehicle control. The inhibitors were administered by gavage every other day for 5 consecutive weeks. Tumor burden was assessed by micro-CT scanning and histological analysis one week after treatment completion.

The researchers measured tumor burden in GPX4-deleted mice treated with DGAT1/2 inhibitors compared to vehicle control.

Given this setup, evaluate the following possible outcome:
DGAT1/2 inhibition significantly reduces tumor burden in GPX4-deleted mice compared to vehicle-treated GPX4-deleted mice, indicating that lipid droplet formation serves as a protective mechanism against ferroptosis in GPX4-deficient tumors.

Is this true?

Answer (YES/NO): YES